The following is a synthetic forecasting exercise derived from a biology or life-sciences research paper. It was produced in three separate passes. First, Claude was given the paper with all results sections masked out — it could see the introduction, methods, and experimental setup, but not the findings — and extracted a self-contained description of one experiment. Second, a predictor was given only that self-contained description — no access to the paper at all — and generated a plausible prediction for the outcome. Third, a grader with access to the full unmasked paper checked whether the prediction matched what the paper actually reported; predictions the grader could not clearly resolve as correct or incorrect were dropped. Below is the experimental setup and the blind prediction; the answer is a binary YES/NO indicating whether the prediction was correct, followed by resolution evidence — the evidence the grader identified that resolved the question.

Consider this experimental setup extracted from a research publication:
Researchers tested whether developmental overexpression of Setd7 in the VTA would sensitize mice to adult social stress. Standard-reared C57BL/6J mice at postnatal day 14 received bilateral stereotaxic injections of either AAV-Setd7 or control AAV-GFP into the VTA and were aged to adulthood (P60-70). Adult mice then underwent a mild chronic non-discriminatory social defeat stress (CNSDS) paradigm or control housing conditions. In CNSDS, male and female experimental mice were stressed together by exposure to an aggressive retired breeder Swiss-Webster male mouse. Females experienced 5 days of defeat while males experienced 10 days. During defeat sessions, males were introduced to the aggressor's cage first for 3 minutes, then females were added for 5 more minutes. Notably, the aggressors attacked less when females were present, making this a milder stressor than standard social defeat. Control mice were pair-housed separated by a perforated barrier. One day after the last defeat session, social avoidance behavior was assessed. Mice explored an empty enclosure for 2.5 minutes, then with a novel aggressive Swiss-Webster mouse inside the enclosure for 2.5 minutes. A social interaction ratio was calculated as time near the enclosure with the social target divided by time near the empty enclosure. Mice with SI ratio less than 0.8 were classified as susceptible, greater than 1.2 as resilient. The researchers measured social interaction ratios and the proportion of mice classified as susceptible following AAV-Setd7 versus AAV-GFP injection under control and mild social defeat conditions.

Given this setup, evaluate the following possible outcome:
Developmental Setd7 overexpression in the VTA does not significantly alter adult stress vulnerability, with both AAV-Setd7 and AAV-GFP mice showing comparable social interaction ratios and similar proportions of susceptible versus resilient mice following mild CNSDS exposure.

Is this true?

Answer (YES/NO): NO